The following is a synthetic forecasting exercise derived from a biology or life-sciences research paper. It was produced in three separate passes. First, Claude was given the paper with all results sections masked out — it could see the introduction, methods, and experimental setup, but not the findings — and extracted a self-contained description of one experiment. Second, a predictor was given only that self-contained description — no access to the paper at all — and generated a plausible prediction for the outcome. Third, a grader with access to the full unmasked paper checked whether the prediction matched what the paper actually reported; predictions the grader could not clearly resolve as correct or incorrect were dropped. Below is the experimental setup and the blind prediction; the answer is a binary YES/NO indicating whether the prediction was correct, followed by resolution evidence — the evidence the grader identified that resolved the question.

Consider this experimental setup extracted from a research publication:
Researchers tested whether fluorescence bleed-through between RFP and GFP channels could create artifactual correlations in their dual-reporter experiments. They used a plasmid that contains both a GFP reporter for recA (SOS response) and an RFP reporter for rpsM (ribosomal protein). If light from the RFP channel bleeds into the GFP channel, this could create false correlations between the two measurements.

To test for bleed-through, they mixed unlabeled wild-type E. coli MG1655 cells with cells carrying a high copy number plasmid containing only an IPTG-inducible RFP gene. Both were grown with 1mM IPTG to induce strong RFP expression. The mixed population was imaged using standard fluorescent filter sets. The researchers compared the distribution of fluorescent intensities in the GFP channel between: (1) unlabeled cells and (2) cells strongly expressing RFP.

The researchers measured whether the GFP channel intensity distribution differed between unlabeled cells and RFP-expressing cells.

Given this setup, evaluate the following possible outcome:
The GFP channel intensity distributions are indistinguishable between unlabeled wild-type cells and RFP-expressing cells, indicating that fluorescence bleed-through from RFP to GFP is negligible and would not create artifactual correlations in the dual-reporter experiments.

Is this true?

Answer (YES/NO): YES